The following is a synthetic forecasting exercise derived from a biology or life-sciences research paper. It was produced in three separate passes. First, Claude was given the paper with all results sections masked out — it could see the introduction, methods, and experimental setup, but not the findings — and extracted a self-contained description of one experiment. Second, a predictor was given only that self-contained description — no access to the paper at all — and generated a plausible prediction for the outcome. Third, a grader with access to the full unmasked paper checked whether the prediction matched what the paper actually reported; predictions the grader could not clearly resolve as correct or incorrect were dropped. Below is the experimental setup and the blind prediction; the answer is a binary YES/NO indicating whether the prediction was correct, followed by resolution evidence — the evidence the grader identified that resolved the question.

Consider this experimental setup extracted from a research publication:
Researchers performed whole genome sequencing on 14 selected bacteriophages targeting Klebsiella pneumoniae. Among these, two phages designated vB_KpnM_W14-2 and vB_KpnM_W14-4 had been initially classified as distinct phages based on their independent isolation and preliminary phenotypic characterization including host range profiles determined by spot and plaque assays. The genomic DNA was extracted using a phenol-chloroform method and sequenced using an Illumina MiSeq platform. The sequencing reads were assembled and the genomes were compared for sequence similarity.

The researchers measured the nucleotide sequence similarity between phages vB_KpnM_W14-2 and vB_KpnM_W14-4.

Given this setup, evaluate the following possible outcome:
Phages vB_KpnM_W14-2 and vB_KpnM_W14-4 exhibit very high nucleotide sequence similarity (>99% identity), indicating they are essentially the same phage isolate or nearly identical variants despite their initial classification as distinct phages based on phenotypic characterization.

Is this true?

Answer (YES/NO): YES